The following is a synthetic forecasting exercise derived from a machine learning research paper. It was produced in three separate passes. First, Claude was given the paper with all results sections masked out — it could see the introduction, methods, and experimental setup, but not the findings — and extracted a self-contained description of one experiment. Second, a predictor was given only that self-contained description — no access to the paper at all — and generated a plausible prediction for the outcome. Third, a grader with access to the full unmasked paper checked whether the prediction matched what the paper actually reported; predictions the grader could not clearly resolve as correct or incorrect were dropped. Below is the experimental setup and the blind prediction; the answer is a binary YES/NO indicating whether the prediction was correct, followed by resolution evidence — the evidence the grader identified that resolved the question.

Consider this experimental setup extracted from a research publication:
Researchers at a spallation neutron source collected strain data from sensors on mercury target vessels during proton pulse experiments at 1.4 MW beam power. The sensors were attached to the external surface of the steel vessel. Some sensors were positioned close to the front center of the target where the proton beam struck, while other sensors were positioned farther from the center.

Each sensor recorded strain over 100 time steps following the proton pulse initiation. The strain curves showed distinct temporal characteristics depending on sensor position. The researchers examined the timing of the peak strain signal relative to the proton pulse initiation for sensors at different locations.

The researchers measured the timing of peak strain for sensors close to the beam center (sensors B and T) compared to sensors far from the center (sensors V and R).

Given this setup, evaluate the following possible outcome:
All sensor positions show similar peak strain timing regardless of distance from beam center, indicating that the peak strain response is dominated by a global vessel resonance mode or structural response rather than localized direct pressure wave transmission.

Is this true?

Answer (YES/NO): NO